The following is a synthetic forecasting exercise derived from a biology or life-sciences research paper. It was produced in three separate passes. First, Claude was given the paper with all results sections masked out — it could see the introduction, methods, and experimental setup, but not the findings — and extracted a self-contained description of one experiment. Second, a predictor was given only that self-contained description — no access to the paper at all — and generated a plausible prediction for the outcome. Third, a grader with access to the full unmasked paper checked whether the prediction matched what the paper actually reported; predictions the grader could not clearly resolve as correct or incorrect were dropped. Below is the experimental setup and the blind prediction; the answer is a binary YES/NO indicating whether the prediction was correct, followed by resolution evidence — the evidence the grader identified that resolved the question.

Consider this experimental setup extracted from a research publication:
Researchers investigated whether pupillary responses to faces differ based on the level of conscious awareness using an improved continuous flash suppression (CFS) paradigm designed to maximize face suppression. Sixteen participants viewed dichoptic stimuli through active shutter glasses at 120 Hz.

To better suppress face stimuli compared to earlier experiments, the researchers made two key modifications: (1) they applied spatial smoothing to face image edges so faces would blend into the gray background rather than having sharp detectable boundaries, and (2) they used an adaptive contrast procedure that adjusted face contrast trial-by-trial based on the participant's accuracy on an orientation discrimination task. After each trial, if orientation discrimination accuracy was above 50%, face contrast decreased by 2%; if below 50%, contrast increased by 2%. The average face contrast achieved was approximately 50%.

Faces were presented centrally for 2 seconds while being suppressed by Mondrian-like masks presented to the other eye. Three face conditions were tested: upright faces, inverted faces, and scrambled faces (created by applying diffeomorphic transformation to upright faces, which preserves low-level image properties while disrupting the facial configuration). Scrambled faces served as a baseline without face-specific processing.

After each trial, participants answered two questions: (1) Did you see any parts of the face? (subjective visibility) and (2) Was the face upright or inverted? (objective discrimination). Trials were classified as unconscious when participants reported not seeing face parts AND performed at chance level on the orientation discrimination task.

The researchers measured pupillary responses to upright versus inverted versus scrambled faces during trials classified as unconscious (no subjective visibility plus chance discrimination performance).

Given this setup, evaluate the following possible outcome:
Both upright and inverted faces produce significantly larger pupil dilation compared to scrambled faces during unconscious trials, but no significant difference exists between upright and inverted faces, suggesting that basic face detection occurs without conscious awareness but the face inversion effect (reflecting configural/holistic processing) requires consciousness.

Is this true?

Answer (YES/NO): NO